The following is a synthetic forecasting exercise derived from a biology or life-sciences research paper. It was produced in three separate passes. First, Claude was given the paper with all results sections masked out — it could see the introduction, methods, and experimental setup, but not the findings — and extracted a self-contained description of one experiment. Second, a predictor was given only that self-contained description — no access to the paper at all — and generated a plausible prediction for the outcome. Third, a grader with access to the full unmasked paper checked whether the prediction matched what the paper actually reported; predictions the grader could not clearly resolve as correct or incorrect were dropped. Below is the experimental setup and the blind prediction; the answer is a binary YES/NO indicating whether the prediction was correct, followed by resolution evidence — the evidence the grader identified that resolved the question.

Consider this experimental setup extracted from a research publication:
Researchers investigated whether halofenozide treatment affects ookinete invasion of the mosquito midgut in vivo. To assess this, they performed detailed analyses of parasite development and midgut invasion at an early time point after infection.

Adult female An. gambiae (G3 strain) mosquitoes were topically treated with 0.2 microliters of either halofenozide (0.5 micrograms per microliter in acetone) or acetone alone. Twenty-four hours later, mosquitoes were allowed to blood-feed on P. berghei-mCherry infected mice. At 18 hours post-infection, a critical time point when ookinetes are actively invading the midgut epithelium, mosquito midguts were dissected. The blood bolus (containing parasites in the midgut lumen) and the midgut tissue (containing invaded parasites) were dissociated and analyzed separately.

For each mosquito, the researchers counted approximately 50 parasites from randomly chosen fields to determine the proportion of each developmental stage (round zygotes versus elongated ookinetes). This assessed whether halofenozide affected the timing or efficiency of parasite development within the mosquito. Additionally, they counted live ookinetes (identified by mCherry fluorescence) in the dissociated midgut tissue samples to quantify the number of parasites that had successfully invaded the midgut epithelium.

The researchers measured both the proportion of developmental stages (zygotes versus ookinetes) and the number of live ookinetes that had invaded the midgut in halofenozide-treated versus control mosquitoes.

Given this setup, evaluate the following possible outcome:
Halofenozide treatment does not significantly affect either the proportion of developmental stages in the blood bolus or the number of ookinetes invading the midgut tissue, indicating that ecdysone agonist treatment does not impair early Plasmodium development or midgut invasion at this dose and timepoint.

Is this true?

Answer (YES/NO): NO